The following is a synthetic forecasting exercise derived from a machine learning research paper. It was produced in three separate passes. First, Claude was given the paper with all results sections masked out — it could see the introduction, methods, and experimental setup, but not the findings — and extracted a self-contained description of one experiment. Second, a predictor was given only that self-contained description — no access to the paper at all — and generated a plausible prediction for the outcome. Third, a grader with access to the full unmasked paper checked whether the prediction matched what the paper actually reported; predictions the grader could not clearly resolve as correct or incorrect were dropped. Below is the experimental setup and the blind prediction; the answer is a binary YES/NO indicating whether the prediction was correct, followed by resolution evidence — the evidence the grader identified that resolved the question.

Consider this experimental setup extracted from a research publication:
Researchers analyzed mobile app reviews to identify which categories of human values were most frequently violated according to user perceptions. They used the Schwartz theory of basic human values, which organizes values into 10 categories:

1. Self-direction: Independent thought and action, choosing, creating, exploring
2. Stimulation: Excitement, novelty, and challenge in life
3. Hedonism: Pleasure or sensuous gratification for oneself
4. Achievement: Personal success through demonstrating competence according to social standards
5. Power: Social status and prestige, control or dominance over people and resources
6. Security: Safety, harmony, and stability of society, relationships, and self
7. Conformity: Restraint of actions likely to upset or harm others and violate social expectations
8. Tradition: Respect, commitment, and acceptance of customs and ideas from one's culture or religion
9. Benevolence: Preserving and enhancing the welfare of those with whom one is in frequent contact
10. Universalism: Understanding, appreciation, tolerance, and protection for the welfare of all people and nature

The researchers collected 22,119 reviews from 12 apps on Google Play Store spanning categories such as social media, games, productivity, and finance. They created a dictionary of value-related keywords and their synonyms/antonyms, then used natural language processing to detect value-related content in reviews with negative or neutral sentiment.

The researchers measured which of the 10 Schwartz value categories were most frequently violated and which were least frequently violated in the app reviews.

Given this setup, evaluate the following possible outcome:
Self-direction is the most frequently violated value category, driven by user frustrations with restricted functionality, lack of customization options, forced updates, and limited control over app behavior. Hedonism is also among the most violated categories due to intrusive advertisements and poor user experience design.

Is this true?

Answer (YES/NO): NO